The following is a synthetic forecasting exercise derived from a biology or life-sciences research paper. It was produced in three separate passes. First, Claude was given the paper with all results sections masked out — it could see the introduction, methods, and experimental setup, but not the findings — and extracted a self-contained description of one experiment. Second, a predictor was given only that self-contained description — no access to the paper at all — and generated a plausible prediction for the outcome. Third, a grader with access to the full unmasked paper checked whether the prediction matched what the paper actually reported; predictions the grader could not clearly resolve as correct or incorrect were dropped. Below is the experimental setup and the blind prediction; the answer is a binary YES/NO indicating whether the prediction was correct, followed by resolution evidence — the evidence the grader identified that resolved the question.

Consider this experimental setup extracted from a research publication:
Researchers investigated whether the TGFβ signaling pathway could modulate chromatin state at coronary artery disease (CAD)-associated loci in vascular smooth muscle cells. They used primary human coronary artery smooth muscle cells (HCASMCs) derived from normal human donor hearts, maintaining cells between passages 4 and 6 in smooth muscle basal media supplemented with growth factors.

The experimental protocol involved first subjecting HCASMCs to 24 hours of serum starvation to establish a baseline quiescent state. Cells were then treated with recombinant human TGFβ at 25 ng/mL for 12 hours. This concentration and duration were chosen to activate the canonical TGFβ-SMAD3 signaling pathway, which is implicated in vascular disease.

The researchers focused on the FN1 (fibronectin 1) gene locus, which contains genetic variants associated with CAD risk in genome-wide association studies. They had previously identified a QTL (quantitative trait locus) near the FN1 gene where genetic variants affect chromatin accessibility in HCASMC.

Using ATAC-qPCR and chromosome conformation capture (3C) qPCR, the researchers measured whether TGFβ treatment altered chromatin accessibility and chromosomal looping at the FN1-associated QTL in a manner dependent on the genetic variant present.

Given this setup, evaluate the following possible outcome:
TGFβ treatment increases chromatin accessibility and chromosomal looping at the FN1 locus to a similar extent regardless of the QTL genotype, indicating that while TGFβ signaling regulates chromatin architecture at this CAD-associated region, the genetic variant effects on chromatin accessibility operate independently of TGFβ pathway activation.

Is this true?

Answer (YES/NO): NO